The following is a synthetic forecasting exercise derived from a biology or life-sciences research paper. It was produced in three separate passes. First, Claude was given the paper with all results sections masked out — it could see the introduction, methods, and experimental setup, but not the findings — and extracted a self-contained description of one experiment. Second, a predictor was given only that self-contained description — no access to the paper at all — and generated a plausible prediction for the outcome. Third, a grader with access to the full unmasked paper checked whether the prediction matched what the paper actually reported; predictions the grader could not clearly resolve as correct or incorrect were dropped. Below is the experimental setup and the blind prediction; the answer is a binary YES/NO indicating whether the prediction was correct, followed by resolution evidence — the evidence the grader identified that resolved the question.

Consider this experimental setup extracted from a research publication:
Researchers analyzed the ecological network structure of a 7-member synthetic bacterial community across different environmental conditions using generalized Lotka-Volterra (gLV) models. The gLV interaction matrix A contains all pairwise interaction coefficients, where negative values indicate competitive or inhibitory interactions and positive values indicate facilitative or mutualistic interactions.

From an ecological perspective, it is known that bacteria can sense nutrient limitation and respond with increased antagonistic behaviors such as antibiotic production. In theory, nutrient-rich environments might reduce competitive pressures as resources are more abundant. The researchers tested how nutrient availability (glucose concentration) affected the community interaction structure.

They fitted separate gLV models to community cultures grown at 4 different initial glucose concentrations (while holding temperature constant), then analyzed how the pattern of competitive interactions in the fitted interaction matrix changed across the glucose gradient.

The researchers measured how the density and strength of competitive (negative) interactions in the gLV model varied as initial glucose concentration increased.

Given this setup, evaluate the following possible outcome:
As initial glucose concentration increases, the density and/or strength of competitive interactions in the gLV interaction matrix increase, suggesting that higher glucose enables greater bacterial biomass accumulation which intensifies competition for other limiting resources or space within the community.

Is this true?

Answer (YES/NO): YES